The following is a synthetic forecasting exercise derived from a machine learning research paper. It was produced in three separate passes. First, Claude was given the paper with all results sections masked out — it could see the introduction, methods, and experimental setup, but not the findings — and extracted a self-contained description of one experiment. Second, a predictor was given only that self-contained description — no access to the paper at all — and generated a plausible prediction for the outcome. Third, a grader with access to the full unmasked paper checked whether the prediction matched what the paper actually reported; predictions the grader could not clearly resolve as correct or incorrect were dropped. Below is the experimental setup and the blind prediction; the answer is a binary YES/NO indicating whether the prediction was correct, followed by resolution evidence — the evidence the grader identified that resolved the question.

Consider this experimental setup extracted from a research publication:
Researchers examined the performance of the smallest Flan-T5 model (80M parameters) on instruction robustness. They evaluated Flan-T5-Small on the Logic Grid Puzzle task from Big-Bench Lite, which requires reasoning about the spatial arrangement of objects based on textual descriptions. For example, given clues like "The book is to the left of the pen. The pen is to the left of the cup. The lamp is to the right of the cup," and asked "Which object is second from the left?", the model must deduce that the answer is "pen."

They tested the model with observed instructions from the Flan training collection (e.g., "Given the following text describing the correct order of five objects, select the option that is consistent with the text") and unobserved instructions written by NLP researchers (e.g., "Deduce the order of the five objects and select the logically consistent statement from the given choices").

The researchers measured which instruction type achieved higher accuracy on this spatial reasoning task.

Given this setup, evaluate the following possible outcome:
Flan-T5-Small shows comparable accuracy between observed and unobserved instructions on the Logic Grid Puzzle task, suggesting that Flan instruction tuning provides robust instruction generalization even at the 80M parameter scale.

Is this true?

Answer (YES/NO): NO